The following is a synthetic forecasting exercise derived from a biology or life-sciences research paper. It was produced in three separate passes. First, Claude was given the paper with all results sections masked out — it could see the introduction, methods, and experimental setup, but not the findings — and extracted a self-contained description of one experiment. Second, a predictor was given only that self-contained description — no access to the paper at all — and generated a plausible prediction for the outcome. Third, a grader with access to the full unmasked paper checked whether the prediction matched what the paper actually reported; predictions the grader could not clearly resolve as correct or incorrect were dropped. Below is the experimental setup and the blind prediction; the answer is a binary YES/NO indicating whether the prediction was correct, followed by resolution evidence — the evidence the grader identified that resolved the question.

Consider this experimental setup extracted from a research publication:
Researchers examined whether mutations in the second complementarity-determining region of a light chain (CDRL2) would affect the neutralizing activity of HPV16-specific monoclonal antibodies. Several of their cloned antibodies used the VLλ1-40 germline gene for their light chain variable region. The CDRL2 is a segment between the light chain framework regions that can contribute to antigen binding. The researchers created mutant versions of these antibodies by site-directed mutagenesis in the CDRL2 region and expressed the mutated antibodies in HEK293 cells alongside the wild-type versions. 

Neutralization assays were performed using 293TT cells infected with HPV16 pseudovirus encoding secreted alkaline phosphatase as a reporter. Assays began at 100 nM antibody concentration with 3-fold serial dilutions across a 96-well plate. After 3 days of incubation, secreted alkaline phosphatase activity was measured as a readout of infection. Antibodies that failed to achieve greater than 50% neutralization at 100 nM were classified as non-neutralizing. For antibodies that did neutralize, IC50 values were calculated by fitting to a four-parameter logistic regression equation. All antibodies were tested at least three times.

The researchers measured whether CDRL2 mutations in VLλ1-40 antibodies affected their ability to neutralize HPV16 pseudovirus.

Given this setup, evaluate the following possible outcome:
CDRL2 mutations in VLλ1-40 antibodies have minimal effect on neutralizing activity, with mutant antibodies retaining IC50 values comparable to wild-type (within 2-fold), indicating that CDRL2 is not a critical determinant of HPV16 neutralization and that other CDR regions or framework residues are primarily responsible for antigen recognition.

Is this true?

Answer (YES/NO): NO